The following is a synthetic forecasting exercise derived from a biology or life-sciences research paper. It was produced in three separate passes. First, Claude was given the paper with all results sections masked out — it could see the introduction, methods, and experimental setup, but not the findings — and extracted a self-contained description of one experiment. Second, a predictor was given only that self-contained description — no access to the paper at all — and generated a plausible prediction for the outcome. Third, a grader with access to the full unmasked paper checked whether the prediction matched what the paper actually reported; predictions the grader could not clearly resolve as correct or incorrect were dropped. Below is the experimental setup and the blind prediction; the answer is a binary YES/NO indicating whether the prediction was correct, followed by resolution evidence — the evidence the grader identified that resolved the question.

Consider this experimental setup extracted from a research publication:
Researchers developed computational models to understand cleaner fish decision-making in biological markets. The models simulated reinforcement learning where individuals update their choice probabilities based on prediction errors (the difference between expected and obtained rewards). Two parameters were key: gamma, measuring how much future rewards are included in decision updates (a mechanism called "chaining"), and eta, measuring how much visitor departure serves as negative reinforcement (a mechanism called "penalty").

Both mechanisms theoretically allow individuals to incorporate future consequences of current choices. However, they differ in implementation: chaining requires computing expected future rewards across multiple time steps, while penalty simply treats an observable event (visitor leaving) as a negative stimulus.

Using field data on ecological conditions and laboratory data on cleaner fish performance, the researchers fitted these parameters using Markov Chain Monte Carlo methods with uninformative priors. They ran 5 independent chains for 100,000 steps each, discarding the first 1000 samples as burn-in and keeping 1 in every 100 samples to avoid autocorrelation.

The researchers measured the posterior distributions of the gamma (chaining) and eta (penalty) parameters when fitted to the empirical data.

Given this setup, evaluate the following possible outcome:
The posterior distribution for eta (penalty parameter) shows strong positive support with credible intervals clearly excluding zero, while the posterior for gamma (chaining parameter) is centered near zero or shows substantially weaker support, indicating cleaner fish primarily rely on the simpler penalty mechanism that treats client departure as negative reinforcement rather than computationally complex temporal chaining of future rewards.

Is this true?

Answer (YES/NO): NO